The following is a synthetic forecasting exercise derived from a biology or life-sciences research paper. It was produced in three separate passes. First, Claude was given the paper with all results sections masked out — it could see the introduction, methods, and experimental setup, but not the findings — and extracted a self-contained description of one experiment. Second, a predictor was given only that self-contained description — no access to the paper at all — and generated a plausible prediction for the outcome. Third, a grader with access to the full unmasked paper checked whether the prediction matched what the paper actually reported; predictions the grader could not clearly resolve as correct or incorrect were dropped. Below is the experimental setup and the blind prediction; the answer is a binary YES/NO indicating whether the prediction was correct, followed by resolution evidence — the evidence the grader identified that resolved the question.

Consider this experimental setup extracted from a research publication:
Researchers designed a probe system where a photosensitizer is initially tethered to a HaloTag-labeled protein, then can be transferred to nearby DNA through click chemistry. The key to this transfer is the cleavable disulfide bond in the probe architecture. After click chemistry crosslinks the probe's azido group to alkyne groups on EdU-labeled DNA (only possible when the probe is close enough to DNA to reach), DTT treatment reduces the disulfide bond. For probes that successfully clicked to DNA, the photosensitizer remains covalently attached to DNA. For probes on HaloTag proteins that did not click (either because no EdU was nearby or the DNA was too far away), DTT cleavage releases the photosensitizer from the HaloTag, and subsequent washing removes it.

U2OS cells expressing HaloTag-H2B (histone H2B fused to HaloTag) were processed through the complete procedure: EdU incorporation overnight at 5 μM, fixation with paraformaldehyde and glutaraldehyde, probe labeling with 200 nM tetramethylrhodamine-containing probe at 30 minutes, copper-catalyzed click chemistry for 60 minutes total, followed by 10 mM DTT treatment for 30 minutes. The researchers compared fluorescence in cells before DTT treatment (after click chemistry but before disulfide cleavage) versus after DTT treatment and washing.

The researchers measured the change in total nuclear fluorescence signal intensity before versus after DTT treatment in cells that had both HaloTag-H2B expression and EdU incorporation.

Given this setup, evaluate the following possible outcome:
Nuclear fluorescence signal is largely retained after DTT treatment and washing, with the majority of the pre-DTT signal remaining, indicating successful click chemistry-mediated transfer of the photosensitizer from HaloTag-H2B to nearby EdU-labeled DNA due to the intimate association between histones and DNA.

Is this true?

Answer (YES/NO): NO